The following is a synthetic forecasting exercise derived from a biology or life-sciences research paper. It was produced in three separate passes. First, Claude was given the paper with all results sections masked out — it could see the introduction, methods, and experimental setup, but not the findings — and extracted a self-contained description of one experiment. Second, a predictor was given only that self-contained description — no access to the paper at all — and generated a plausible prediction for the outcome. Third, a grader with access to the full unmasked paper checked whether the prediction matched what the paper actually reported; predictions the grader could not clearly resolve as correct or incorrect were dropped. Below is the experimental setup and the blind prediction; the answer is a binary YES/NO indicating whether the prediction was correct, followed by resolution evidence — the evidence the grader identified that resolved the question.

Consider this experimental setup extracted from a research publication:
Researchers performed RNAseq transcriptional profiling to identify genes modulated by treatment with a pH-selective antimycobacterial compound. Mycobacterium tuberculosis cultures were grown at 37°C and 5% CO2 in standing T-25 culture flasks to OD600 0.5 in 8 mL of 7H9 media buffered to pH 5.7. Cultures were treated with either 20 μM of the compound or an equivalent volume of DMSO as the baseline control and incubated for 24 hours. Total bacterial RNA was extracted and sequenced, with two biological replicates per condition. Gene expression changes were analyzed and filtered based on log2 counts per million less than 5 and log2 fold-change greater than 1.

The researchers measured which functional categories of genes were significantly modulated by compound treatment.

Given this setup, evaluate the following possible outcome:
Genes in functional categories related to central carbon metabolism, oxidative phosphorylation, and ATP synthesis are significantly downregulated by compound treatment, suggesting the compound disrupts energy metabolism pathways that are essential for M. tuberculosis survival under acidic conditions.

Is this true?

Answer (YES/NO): NO